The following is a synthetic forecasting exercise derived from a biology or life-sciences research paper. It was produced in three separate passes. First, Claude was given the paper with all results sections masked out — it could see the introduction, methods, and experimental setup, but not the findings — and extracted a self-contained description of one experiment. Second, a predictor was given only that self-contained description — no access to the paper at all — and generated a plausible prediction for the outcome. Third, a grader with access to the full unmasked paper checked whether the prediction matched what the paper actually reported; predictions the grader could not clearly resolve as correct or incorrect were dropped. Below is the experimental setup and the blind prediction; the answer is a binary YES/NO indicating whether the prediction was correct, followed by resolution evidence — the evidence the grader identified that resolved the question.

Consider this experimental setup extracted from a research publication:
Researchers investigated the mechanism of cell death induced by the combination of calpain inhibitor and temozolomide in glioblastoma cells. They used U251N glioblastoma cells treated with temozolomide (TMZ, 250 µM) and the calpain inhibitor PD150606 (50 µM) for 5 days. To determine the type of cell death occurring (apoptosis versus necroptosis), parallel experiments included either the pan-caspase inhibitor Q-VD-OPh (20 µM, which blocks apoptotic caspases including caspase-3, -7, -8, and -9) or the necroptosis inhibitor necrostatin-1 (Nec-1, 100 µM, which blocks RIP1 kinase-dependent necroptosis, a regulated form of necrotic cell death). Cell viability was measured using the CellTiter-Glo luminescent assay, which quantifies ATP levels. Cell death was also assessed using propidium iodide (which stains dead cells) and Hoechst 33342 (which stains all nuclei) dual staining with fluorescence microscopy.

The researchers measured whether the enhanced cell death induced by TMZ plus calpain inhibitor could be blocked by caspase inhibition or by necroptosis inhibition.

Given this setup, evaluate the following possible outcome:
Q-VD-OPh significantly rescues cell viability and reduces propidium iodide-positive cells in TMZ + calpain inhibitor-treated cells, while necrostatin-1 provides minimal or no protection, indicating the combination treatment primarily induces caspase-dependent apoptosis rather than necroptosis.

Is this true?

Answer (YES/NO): YES